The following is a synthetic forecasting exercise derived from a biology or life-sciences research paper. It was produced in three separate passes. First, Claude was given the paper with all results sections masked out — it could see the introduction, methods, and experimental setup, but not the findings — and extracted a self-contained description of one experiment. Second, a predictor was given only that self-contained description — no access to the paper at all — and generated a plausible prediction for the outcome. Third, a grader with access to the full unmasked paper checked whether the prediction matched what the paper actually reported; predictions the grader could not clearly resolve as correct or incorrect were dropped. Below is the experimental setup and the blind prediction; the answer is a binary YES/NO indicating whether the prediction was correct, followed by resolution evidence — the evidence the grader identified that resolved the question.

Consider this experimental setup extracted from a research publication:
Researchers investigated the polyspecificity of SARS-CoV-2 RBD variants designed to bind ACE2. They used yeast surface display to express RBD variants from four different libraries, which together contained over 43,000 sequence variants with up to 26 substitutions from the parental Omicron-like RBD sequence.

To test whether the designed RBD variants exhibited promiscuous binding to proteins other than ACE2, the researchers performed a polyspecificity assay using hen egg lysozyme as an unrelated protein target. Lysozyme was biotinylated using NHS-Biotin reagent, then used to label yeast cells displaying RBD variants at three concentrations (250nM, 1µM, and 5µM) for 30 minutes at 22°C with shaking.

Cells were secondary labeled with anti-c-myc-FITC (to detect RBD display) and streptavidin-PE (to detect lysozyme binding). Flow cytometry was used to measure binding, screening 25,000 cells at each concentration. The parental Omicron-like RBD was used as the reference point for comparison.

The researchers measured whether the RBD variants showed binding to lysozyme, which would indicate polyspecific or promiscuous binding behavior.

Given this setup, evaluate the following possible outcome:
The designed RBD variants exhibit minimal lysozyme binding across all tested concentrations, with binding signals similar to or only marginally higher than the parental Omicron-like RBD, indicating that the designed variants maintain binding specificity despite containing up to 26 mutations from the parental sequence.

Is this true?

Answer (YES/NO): YES